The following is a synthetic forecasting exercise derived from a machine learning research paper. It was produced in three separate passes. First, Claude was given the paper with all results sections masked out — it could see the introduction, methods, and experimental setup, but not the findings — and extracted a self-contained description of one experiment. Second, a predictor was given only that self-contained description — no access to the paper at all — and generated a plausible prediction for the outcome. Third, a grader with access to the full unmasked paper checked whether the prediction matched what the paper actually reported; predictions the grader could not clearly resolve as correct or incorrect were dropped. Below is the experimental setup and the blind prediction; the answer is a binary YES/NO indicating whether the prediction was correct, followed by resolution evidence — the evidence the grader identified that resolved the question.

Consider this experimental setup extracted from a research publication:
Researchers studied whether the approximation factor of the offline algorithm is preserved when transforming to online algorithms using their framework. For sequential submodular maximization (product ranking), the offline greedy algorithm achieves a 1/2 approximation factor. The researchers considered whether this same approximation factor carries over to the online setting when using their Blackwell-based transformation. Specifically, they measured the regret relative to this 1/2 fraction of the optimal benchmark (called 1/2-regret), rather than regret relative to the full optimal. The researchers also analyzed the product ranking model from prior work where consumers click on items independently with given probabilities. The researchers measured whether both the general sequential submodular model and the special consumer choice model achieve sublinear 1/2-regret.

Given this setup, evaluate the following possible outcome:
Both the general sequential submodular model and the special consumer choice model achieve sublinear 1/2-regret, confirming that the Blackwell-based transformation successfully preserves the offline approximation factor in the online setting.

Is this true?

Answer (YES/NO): YES